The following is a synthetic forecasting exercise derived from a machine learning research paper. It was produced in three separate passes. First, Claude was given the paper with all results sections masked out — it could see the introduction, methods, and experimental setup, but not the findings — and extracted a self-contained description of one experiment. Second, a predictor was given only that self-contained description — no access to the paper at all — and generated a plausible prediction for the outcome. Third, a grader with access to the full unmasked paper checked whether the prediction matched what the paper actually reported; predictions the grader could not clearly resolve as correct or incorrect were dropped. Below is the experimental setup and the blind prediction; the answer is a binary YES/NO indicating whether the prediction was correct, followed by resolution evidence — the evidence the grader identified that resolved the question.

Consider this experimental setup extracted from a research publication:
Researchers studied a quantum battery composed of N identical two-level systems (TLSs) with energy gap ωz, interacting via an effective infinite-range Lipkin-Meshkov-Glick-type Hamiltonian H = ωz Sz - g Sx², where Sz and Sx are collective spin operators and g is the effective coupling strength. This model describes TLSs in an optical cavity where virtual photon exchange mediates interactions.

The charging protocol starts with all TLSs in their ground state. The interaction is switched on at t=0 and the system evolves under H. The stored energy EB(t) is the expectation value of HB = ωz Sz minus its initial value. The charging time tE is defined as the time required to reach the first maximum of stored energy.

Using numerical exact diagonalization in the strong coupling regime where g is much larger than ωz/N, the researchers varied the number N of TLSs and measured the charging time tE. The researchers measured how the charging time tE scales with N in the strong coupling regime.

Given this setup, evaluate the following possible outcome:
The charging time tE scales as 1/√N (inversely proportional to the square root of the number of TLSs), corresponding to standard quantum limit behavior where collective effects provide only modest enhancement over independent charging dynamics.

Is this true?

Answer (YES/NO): YES